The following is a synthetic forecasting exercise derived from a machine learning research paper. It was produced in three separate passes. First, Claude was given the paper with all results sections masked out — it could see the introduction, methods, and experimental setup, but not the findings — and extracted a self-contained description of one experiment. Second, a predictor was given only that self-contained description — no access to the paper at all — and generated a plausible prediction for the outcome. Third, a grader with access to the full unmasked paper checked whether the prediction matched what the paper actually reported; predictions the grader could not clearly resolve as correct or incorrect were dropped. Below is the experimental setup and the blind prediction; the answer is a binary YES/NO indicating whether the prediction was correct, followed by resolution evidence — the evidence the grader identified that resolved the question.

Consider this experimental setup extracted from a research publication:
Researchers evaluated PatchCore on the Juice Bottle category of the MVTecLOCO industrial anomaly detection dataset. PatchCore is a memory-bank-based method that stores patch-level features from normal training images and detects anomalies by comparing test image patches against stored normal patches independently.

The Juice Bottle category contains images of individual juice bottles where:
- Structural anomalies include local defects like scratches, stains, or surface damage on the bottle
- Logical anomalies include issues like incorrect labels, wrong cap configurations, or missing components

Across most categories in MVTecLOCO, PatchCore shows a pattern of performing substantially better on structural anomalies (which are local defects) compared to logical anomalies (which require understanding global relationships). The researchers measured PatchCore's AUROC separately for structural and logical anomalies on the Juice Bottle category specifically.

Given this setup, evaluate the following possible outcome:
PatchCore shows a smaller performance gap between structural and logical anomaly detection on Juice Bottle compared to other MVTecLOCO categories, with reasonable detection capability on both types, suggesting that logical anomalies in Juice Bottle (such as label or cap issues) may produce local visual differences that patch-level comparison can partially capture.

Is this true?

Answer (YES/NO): YES